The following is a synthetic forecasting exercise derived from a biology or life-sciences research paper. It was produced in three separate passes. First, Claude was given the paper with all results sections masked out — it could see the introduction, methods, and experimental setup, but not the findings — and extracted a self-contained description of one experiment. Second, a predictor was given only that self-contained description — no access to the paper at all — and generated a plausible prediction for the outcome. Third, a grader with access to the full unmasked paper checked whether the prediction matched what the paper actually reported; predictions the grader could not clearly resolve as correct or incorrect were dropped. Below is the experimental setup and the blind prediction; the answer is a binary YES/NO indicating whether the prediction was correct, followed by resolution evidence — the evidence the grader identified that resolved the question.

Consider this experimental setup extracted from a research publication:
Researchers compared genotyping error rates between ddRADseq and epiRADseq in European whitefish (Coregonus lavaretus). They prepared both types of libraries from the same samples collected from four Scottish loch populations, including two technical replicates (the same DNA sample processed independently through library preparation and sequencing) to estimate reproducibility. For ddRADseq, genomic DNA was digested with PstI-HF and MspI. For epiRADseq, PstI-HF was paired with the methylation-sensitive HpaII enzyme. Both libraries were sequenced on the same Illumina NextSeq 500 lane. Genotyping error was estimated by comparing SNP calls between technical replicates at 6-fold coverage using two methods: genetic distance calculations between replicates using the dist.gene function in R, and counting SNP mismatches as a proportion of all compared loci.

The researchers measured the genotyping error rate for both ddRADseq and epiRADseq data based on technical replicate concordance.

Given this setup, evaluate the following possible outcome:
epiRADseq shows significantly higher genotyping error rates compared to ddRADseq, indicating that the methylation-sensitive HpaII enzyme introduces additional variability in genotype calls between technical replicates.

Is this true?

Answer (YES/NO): NO